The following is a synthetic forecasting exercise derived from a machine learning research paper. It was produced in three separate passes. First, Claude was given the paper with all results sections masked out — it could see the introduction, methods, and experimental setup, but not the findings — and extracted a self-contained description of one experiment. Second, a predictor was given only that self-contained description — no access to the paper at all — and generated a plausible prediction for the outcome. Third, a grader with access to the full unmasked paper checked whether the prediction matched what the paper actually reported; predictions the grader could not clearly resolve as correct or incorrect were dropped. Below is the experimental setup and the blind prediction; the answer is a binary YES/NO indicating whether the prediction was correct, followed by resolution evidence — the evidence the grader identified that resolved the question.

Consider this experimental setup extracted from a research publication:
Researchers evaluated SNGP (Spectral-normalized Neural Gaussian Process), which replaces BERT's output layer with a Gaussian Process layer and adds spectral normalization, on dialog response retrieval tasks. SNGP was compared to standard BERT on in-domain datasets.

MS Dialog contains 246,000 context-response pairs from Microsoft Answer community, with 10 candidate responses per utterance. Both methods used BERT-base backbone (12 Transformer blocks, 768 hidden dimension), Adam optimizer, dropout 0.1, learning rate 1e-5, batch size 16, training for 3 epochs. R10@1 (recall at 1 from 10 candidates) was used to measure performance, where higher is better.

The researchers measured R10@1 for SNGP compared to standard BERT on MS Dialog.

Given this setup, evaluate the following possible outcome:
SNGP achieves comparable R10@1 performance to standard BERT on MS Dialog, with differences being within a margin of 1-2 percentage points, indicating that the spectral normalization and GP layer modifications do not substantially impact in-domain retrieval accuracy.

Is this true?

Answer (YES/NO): NO